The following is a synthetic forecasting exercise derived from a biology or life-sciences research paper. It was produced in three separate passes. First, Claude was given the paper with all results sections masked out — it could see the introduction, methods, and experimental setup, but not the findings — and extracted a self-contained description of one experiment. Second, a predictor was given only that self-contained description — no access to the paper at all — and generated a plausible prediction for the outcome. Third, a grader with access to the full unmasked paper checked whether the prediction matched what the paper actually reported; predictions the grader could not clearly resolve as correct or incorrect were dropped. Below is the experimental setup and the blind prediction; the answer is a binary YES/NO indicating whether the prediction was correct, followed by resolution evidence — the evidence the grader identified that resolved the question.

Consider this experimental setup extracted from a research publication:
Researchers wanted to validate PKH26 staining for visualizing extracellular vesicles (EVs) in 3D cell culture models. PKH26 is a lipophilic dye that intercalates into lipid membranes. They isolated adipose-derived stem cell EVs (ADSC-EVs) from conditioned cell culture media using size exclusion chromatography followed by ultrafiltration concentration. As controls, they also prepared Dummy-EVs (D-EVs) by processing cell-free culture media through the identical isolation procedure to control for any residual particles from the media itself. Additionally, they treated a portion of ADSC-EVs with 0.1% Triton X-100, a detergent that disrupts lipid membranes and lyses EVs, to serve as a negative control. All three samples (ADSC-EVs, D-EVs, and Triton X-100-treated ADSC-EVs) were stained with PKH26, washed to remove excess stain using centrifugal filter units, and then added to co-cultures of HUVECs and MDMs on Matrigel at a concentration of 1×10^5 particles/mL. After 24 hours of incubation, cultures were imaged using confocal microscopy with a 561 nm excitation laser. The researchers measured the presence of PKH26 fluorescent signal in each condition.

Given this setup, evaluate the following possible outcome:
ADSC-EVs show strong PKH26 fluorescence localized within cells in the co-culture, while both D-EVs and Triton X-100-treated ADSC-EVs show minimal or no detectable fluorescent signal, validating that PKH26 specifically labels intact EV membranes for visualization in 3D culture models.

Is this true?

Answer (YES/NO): YES